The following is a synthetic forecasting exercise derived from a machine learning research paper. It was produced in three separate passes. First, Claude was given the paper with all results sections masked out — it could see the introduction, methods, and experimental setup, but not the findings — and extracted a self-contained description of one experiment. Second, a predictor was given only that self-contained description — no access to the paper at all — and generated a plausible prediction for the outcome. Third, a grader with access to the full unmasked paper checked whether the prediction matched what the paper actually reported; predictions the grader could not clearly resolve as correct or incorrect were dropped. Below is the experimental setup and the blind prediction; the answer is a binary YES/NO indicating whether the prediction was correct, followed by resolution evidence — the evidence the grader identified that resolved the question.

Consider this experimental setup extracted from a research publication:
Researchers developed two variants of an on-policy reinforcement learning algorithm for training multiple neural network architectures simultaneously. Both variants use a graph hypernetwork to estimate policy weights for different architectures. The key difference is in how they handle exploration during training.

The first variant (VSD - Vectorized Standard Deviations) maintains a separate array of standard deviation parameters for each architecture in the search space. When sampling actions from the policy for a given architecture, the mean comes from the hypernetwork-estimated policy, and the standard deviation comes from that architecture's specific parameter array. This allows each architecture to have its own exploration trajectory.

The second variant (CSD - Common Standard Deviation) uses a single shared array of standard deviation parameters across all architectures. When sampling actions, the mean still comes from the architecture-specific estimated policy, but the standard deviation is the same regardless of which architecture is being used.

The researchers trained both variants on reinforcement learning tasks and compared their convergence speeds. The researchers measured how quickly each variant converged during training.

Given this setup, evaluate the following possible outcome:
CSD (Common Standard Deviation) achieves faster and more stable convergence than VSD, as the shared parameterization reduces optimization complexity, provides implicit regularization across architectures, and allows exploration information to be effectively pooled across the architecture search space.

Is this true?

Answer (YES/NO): NO